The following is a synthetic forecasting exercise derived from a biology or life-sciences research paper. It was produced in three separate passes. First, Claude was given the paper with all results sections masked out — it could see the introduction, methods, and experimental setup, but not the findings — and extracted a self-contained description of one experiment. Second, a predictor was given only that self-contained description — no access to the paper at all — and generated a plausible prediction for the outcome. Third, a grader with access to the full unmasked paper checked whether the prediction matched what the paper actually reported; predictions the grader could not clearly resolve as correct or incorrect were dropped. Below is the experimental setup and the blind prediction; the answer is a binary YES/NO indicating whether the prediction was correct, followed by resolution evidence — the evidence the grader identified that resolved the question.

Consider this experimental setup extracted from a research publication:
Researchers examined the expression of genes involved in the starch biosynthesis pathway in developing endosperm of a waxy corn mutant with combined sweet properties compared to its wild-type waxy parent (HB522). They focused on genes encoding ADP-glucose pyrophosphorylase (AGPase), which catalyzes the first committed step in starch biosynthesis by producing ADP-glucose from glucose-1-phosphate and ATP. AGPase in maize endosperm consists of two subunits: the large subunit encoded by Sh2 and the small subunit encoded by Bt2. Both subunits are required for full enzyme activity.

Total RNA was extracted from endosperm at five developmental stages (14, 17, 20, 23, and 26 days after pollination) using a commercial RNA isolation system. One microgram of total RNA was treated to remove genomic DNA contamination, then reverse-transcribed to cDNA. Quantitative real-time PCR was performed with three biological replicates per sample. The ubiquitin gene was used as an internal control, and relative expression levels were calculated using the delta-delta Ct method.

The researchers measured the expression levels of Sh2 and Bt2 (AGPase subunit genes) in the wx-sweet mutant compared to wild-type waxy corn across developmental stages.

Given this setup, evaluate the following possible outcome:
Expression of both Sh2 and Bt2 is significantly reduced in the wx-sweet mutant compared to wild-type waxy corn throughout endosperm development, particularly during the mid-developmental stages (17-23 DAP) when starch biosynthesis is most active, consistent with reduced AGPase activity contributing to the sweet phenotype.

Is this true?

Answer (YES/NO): NO